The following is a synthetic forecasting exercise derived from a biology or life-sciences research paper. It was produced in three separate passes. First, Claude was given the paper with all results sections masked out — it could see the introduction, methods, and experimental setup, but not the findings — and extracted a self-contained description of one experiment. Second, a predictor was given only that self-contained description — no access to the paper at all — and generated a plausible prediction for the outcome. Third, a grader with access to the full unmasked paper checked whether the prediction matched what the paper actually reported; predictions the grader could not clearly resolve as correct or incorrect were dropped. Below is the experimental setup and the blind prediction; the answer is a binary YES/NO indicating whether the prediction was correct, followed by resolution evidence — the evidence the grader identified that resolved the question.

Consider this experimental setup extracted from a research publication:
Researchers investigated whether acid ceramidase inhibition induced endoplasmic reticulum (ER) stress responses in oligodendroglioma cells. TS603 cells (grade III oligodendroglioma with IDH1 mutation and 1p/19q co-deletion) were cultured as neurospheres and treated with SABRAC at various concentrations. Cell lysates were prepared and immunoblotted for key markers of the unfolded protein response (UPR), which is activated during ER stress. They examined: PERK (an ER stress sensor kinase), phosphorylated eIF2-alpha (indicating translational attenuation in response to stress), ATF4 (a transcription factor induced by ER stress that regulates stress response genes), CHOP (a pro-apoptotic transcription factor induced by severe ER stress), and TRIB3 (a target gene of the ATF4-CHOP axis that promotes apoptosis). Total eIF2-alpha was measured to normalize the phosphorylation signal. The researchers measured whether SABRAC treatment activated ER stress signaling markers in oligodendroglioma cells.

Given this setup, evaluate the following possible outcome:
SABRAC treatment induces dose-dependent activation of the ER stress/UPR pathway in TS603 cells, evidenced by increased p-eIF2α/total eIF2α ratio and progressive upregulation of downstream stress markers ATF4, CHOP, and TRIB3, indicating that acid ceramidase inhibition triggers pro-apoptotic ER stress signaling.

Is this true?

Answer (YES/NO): NO